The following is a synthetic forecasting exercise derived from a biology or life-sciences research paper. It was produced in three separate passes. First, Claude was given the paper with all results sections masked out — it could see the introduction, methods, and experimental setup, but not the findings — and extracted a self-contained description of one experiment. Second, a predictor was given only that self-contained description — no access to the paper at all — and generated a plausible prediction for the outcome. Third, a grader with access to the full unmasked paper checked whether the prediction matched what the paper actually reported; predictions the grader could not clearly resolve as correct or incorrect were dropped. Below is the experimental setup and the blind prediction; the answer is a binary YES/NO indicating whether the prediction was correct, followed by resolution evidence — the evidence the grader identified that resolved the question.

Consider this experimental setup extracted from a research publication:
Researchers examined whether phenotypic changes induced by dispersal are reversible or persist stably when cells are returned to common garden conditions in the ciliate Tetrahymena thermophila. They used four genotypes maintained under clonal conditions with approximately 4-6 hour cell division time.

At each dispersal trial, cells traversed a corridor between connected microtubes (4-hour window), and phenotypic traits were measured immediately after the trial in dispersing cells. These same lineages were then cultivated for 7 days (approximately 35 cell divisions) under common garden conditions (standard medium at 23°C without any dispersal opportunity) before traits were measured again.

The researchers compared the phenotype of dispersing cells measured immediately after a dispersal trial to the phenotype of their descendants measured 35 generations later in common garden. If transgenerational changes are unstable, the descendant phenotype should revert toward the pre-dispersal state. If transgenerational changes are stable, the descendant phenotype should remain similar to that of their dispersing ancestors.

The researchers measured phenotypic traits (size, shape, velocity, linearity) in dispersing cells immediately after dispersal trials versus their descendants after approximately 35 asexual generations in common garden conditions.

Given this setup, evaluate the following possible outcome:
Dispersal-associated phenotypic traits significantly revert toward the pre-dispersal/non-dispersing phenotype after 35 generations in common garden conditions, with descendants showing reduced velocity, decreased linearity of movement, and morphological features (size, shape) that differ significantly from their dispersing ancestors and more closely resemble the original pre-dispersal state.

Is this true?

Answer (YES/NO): NO